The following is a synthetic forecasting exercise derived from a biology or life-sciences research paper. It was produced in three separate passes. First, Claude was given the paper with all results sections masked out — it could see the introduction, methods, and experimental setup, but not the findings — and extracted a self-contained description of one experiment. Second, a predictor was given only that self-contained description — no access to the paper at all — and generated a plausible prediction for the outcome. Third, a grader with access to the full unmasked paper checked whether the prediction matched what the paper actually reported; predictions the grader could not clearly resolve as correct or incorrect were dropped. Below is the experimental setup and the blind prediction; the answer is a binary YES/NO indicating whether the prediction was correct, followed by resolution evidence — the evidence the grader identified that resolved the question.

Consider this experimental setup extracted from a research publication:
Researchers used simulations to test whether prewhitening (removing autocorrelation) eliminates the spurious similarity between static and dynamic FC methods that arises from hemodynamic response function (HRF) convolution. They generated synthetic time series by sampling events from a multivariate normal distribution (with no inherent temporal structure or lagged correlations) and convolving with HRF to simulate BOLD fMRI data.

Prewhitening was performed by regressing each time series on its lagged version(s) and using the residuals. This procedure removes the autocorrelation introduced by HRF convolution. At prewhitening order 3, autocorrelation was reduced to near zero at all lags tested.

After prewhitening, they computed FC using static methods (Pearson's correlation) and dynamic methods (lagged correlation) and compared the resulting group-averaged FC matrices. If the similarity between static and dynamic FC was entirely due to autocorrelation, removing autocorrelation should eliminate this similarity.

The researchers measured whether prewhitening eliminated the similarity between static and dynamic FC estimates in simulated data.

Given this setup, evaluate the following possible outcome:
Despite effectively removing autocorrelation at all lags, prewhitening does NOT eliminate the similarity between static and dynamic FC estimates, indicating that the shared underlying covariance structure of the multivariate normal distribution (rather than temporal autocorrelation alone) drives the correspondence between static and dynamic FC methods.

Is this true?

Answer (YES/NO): NO